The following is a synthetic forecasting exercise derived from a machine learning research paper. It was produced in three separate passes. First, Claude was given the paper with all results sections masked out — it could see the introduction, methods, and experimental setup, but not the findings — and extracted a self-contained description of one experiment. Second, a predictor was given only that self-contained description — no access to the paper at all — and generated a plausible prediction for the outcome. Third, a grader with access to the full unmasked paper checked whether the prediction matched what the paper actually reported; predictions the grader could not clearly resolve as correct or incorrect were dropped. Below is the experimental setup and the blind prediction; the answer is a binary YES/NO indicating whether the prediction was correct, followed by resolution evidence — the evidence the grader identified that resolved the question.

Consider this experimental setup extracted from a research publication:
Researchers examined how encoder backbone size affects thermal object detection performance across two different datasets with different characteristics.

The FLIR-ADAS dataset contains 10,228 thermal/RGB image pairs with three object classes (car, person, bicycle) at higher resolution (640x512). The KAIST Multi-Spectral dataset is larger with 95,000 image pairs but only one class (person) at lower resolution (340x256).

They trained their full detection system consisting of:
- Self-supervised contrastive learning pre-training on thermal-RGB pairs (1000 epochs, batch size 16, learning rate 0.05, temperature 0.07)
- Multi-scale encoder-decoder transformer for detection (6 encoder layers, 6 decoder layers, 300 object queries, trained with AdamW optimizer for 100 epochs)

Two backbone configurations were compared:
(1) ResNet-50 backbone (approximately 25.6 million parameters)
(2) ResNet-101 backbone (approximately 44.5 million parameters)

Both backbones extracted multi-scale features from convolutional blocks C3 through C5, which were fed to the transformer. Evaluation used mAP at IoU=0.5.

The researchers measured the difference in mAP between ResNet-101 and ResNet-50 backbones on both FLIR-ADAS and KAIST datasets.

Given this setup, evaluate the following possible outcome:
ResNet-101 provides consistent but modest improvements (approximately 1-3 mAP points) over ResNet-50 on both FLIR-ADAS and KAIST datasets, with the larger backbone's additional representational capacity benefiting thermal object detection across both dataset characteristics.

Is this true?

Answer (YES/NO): YES